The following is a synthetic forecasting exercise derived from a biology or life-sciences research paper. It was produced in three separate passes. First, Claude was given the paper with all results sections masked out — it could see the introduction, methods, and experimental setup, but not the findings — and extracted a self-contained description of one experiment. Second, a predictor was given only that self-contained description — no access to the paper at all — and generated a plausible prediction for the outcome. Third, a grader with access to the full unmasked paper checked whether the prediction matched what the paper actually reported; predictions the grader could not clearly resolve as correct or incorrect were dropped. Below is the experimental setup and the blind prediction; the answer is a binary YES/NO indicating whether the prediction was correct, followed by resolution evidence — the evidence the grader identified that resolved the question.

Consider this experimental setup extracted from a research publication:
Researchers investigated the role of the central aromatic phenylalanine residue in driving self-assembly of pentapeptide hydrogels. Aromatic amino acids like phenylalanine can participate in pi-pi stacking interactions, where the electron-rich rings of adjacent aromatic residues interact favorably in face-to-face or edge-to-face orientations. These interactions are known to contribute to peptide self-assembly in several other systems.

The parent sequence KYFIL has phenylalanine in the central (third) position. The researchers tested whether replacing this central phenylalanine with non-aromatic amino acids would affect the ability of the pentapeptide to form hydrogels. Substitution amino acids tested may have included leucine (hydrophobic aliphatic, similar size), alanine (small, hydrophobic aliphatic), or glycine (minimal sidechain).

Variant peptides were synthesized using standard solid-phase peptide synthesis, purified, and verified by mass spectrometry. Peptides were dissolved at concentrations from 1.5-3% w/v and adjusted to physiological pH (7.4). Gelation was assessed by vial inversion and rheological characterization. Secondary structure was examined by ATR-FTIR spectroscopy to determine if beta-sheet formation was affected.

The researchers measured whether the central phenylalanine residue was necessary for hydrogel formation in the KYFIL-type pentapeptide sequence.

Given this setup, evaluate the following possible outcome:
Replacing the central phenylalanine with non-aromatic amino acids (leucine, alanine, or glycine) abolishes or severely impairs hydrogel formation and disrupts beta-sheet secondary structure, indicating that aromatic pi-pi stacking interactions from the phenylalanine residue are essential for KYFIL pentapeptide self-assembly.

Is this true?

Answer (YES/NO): YES